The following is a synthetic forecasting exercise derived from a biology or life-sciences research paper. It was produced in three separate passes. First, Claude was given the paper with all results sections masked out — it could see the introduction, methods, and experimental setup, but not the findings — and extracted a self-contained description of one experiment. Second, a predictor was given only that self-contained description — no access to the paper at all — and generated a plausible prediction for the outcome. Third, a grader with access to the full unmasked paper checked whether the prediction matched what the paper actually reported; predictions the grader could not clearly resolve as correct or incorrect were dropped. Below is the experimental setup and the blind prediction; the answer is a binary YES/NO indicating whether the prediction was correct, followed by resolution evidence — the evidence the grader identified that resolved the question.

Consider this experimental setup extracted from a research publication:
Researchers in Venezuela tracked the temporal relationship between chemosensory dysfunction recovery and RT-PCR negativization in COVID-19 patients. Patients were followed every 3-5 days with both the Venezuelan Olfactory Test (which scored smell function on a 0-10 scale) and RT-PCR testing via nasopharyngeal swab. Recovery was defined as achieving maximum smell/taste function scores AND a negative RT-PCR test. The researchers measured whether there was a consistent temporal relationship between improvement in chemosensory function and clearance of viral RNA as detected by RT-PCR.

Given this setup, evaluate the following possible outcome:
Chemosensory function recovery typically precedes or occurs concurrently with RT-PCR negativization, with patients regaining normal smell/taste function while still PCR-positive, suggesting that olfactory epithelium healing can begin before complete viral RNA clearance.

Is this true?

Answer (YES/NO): YES